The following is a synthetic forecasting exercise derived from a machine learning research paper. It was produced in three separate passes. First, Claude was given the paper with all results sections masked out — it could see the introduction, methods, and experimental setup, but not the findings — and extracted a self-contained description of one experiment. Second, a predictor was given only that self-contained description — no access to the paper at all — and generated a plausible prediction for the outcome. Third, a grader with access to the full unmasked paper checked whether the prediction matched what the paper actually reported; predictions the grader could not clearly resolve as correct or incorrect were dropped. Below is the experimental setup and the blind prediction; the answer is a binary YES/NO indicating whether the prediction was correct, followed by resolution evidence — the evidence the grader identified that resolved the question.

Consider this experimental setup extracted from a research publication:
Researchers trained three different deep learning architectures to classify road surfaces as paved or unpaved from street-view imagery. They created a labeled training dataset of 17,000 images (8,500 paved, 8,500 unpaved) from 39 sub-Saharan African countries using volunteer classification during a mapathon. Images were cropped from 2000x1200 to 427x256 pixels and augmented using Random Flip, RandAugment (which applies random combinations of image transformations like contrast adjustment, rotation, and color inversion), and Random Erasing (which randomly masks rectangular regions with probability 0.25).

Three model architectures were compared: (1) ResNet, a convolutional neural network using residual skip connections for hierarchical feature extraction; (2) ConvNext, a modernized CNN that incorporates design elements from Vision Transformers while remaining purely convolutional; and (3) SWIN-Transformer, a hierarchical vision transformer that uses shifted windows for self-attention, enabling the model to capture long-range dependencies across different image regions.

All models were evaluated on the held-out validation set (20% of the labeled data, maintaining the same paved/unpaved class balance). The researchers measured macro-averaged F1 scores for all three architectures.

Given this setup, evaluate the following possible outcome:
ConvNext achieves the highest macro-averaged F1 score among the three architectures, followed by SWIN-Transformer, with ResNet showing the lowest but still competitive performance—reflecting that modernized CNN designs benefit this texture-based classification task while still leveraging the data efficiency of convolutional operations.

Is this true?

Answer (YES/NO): NO